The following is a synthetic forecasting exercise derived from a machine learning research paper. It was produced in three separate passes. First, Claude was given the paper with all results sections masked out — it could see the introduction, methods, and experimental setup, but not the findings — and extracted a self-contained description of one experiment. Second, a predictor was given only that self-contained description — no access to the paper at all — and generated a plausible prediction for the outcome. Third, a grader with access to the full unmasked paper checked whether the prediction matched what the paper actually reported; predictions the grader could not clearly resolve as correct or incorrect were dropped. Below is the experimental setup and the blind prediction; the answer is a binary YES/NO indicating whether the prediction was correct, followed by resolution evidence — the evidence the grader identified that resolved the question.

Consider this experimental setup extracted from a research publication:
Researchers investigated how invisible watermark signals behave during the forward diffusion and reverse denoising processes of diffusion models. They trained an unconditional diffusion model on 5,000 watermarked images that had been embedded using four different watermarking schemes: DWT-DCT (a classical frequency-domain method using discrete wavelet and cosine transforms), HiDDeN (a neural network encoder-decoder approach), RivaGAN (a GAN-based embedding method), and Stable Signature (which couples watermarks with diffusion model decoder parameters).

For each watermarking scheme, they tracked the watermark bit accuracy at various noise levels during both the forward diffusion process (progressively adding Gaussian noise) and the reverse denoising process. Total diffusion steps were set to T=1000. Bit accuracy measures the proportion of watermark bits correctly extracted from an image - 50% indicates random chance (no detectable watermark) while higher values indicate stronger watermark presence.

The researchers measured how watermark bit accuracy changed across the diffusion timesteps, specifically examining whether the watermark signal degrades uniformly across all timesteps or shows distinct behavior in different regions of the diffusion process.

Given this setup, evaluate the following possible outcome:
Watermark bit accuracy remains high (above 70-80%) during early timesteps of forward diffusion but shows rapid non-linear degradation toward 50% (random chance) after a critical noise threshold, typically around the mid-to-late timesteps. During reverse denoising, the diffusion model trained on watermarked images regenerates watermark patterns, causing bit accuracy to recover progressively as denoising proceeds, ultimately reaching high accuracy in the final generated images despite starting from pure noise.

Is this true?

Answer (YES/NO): NO